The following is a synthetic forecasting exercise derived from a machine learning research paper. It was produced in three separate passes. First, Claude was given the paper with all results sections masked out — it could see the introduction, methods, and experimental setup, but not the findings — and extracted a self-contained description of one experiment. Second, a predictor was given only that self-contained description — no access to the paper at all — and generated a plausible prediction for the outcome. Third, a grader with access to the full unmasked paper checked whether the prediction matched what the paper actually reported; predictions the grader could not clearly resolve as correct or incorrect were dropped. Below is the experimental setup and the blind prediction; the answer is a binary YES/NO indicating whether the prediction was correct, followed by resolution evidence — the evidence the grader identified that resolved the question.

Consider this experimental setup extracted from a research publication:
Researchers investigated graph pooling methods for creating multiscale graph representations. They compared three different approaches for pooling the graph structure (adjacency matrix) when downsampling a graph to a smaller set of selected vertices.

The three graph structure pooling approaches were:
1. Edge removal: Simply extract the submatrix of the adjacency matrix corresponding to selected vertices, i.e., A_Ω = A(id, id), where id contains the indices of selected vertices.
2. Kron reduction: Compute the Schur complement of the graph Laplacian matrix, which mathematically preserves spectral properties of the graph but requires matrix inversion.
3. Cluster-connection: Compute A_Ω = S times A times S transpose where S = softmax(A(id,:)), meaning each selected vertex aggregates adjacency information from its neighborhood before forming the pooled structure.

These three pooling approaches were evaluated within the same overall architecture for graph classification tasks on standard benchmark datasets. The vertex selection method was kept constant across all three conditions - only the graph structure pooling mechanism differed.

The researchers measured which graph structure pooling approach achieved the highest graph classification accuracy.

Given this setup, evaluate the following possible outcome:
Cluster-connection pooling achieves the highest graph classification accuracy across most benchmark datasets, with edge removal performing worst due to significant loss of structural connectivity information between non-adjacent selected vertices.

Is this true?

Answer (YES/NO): YES